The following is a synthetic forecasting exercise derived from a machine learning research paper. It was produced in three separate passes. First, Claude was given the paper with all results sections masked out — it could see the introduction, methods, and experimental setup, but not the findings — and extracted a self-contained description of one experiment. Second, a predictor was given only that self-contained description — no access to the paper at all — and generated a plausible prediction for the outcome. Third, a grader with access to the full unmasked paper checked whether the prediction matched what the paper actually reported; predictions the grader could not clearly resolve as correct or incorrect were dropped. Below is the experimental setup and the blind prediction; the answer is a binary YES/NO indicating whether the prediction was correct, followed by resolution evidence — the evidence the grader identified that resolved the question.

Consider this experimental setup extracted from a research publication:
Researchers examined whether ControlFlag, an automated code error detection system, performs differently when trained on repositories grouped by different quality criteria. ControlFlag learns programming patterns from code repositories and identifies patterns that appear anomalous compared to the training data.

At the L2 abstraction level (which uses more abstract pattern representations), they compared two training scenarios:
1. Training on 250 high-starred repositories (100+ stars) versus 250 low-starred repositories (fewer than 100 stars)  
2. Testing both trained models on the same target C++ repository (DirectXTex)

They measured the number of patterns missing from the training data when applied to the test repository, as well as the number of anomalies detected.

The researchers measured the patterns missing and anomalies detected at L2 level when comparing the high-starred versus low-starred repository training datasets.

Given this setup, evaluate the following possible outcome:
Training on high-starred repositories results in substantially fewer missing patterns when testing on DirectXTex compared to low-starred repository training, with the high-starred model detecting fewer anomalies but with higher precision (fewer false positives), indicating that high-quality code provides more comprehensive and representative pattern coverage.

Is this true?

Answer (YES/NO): NO